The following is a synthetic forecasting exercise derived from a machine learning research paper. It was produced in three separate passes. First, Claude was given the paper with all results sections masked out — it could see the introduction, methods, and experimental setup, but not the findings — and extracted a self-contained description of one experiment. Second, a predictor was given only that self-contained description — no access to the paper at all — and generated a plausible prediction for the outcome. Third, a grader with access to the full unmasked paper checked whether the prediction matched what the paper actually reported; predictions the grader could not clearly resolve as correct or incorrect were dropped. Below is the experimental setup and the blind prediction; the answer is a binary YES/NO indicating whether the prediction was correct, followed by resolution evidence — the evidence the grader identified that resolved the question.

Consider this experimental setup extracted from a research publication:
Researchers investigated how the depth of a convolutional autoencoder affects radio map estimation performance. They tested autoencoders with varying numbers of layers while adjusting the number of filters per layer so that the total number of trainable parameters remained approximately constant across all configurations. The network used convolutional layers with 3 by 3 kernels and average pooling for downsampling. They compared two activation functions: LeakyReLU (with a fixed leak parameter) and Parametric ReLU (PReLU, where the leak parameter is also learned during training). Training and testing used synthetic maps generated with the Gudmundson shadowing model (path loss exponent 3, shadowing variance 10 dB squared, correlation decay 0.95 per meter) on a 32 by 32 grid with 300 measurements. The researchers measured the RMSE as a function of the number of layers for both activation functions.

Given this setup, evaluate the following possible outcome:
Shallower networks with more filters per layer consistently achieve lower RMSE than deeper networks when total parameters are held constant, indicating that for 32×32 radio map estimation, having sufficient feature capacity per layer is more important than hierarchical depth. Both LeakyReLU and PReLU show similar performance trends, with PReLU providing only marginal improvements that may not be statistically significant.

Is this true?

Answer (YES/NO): NO